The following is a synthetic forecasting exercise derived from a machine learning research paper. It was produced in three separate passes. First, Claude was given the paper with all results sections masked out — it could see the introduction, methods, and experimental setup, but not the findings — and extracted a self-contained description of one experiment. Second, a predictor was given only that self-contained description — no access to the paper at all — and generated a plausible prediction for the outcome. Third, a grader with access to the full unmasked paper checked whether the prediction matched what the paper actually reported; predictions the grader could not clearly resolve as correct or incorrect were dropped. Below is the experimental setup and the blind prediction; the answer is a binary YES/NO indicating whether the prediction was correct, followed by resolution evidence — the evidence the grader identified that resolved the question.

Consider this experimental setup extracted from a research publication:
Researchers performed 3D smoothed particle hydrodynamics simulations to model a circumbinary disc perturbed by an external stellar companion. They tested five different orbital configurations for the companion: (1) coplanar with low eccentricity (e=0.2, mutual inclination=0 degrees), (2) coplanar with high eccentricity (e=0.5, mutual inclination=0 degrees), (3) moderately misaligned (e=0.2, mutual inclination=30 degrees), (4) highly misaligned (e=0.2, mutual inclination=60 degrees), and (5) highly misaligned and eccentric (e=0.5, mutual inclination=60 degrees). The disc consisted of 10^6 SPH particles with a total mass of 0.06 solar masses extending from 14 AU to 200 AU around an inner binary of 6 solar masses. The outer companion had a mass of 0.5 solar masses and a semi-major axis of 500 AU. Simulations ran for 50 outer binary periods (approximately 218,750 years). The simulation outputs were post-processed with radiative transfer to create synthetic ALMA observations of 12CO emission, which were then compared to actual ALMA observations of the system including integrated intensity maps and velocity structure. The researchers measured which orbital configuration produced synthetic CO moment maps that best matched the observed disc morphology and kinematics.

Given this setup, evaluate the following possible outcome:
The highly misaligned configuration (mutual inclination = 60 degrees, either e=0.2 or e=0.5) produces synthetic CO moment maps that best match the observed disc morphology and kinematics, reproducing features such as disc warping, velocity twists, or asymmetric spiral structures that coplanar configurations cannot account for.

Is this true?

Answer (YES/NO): NO